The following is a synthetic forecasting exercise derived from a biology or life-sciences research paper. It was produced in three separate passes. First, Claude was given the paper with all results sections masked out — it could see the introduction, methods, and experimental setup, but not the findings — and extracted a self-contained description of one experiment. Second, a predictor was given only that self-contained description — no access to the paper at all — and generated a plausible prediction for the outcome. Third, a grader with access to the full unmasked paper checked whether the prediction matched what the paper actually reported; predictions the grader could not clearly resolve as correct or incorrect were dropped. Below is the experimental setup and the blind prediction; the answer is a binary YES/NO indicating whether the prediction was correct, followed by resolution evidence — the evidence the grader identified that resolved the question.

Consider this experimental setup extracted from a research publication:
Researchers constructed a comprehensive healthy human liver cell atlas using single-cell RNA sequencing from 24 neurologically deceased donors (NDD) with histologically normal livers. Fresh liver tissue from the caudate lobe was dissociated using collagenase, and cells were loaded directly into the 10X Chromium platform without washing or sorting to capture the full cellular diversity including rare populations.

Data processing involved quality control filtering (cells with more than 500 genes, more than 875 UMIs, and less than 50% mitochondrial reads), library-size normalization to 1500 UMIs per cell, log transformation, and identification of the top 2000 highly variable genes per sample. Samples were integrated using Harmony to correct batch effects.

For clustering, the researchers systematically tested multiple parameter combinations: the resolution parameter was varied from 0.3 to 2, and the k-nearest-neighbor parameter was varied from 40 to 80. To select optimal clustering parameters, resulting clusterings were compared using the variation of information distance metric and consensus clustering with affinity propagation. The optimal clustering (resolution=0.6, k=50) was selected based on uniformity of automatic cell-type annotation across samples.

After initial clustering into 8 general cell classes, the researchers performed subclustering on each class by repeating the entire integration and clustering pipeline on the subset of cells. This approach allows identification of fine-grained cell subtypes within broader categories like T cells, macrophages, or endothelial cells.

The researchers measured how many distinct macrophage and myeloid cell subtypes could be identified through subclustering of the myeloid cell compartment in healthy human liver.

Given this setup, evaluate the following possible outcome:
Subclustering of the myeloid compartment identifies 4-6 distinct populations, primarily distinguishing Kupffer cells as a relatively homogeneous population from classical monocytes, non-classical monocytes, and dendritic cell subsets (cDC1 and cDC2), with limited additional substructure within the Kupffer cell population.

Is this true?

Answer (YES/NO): NO